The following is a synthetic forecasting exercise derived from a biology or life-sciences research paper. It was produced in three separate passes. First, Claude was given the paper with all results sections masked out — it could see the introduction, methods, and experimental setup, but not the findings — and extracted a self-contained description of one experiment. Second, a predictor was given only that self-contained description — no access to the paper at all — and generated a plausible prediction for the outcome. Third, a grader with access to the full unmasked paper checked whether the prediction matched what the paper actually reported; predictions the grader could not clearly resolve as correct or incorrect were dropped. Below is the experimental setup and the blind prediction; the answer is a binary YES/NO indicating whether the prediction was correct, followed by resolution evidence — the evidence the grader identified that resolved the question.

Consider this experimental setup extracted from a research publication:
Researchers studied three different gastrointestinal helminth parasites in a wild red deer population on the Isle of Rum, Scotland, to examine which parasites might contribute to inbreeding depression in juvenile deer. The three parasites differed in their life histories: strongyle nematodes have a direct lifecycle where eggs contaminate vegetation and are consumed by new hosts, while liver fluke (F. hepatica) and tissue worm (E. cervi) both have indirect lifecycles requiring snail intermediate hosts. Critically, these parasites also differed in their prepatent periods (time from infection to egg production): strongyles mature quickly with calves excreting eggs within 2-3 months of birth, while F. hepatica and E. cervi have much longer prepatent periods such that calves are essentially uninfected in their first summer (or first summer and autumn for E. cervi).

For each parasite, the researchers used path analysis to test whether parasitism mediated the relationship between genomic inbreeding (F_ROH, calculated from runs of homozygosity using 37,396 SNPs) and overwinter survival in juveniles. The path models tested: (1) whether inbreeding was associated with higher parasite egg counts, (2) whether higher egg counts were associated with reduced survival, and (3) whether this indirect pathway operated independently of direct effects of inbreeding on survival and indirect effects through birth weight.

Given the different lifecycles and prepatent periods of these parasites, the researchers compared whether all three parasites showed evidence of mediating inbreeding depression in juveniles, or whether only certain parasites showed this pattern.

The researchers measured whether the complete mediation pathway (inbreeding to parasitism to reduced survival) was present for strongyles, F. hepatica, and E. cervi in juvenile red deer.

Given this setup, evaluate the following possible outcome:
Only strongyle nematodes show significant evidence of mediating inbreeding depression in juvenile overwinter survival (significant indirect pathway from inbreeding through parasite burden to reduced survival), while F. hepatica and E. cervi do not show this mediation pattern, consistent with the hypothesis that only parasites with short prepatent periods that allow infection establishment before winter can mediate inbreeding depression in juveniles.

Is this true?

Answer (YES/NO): YES